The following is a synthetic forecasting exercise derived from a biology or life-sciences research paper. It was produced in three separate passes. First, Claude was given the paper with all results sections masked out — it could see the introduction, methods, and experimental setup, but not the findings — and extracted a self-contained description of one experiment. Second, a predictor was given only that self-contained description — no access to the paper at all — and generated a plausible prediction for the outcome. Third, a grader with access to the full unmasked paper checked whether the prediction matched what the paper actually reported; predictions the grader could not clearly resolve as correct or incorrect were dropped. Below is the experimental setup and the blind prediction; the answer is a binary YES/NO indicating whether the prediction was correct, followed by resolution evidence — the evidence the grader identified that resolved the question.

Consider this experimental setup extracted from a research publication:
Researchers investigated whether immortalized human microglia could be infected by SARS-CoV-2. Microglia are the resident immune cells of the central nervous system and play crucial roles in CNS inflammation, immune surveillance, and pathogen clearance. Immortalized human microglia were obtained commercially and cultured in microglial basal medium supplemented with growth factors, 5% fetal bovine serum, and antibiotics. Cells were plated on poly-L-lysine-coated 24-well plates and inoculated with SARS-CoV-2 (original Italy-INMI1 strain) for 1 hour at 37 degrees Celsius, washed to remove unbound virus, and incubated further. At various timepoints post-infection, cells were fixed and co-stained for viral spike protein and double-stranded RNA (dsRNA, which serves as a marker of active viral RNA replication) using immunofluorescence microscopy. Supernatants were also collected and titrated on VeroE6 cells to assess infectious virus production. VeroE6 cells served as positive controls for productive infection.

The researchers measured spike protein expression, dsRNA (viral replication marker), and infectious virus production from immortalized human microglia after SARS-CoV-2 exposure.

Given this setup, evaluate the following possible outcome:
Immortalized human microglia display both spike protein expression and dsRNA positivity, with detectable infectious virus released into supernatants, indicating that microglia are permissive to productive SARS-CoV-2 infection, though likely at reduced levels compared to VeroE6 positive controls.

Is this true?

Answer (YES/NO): NO